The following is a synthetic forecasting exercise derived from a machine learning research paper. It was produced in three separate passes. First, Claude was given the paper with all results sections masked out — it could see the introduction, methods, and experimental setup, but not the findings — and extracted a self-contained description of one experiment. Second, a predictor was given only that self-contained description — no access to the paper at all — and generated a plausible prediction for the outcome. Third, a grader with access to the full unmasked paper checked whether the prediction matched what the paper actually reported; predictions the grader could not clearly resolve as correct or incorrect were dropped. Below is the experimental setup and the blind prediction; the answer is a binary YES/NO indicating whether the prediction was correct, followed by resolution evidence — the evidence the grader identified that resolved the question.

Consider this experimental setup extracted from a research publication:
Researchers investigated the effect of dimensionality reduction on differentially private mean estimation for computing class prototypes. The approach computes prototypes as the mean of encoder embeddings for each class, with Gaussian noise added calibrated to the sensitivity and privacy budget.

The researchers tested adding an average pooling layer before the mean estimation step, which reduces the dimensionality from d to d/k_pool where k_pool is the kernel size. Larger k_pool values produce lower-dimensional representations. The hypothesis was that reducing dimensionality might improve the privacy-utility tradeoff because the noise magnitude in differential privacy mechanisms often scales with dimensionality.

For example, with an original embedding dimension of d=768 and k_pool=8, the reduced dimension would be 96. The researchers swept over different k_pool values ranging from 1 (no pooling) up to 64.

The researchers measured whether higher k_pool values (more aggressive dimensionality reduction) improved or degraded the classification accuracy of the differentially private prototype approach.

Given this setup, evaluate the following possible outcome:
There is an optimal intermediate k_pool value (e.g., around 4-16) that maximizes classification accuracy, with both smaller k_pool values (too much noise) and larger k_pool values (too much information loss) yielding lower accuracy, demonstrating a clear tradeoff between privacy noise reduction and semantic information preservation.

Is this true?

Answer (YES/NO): NO